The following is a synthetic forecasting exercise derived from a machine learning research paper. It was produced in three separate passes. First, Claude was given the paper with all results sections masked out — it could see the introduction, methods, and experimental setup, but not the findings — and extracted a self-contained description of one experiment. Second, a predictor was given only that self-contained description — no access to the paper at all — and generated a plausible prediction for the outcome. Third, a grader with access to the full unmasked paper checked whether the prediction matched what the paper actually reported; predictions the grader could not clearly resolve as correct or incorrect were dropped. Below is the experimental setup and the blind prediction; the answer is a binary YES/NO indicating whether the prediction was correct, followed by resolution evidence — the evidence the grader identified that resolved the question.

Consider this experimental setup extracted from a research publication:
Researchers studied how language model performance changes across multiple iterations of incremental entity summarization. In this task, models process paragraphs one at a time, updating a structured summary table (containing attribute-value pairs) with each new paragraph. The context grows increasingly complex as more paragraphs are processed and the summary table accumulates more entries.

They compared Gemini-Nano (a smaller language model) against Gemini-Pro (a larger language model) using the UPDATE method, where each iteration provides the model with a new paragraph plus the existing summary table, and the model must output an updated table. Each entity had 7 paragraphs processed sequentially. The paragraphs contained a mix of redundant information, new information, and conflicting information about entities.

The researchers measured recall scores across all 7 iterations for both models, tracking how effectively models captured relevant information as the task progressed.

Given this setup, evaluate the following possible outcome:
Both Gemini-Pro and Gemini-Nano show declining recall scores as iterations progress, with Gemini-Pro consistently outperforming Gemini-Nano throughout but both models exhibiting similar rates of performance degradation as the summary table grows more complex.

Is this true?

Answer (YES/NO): NO